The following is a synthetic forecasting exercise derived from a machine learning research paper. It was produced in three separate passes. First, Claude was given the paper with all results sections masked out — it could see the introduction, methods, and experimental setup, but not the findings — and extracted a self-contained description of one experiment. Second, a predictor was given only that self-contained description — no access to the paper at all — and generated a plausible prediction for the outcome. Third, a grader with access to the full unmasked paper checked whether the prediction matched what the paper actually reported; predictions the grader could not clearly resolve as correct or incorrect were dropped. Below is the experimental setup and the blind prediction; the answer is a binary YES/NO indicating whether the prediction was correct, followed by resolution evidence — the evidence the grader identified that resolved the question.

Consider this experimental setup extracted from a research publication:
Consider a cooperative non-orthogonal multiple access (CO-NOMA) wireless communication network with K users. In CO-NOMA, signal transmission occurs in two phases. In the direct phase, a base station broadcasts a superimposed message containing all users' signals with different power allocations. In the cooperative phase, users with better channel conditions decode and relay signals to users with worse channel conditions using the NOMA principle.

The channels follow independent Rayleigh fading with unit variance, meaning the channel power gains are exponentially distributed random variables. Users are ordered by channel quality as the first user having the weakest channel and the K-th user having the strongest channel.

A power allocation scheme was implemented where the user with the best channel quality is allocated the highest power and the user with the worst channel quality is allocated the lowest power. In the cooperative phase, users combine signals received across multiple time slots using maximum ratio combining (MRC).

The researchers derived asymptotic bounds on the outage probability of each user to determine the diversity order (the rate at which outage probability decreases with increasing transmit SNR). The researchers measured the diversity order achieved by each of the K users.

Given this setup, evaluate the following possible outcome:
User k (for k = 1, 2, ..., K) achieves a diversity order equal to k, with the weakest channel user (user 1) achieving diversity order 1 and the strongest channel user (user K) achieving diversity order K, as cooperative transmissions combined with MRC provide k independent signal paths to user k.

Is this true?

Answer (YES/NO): NO